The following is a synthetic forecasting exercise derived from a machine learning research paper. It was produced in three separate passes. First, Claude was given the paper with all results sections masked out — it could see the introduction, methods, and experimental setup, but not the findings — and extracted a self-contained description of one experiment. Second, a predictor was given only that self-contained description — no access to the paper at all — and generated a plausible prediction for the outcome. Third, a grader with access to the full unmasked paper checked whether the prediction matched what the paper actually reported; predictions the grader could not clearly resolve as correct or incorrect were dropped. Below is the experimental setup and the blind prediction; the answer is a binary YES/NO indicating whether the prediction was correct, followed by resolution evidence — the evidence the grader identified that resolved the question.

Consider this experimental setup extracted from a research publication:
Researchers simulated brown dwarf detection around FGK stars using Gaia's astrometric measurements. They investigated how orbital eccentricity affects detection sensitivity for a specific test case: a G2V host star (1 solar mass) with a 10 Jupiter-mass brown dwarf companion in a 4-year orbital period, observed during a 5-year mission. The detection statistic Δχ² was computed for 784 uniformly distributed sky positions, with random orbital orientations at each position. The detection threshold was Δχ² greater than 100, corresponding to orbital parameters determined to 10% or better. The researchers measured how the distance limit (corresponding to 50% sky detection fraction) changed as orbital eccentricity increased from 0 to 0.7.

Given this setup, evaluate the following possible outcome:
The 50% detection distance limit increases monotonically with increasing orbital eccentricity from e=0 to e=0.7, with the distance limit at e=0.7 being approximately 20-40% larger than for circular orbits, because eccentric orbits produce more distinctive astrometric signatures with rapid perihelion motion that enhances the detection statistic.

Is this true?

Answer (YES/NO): NO